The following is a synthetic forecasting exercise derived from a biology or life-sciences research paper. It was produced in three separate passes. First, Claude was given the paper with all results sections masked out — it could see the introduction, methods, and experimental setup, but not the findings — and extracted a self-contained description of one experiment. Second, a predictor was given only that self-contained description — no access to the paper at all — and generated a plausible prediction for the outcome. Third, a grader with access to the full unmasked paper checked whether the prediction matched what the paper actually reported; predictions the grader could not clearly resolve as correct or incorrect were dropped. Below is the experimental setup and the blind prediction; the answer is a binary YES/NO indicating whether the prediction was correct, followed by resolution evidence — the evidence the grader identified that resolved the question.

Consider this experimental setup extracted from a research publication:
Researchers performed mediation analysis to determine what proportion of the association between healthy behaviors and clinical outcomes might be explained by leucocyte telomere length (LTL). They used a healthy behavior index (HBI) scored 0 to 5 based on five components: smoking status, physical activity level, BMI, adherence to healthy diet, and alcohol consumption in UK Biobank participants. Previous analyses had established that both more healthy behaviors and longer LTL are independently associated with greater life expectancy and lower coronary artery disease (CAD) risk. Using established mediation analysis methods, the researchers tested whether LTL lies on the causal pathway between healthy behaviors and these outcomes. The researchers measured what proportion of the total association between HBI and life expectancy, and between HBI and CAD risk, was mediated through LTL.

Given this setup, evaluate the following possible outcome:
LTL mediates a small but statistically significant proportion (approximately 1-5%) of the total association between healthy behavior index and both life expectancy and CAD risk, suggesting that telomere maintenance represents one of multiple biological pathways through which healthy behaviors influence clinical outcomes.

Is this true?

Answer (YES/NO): NO